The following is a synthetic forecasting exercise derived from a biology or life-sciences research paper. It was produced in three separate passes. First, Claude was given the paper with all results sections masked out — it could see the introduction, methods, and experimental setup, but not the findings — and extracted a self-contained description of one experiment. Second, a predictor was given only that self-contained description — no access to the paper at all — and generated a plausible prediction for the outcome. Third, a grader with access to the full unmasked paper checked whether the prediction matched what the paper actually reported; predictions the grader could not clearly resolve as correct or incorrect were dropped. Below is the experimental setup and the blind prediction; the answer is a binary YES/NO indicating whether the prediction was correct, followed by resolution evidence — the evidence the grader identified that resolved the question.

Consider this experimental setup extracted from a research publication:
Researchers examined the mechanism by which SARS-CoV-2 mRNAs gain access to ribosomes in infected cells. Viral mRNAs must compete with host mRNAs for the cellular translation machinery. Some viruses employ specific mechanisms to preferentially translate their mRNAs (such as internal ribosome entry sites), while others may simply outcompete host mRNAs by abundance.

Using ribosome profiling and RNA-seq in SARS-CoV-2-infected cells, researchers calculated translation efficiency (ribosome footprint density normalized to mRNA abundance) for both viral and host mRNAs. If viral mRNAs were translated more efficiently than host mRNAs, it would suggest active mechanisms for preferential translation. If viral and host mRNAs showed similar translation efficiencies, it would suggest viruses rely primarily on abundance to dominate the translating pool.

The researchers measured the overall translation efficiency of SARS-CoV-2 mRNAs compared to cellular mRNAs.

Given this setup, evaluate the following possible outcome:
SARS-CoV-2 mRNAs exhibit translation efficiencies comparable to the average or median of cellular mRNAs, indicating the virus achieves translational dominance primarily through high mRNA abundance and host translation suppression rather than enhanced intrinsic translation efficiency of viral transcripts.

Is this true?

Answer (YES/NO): YES